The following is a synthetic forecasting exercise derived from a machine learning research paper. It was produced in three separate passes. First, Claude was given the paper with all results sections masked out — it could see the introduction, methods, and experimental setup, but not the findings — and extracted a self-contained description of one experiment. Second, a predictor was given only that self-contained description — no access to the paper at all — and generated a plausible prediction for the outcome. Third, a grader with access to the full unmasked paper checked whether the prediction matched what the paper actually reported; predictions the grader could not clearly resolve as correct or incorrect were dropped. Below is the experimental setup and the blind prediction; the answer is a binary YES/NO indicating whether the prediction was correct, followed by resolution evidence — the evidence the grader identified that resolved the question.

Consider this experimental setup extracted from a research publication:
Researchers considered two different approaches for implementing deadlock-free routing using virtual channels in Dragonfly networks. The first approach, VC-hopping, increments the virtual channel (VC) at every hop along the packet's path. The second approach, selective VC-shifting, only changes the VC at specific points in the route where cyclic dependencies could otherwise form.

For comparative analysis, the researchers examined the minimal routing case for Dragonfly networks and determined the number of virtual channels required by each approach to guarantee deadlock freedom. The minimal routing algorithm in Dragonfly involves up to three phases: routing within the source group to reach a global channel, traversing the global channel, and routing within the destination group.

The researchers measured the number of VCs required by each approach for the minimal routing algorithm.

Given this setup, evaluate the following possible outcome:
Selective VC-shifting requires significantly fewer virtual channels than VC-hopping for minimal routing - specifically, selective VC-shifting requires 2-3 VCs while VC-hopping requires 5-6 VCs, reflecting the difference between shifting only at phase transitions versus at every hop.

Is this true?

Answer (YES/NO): NO